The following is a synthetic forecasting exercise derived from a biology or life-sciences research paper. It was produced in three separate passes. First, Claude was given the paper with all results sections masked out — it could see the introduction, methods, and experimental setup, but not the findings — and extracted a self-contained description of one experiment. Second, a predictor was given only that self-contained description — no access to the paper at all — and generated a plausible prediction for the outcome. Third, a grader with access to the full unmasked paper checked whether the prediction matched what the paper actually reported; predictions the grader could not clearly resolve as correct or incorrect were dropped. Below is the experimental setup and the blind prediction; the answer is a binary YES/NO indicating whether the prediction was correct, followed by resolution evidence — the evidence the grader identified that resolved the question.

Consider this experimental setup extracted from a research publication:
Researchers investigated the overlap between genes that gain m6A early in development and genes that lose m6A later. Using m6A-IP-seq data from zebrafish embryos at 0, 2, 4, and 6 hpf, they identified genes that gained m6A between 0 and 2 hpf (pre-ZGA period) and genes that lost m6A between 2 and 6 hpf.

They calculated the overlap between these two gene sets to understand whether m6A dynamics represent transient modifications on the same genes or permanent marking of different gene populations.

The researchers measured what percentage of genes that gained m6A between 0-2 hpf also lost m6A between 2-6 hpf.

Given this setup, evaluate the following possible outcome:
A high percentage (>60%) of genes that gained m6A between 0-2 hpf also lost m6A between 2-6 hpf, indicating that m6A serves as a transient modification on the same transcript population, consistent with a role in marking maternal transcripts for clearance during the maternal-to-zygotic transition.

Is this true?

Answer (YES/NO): YES